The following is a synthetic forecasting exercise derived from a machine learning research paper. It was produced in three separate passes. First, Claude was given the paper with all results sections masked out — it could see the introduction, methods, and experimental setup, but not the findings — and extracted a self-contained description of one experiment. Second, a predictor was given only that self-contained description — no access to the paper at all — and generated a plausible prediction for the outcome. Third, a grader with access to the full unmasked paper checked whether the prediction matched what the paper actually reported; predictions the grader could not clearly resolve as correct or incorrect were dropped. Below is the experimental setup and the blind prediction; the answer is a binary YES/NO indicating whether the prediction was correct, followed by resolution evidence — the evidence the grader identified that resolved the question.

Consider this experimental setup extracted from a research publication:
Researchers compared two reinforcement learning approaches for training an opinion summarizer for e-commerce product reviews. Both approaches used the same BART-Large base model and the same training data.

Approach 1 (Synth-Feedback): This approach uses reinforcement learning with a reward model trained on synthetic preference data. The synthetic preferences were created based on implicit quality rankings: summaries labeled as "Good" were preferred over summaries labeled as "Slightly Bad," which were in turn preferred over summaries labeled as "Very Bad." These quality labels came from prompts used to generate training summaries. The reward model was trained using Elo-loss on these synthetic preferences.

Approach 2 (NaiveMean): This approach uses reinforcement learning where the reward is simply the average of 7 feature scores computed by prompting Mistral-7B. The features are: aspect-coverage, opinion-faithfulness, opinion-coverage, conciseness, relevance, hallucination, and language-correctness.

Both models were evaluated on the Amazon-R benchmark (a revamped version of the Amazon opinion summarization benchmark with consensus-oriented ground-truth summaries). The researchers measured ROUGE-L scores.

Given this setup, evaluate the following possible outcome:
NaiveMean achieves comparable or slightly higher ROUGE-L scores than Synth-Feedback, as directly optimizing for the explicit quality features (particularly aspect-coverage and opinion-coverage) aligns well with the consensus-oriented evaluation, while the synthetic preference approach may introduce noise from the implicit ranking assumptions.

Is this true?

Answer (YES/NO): YES